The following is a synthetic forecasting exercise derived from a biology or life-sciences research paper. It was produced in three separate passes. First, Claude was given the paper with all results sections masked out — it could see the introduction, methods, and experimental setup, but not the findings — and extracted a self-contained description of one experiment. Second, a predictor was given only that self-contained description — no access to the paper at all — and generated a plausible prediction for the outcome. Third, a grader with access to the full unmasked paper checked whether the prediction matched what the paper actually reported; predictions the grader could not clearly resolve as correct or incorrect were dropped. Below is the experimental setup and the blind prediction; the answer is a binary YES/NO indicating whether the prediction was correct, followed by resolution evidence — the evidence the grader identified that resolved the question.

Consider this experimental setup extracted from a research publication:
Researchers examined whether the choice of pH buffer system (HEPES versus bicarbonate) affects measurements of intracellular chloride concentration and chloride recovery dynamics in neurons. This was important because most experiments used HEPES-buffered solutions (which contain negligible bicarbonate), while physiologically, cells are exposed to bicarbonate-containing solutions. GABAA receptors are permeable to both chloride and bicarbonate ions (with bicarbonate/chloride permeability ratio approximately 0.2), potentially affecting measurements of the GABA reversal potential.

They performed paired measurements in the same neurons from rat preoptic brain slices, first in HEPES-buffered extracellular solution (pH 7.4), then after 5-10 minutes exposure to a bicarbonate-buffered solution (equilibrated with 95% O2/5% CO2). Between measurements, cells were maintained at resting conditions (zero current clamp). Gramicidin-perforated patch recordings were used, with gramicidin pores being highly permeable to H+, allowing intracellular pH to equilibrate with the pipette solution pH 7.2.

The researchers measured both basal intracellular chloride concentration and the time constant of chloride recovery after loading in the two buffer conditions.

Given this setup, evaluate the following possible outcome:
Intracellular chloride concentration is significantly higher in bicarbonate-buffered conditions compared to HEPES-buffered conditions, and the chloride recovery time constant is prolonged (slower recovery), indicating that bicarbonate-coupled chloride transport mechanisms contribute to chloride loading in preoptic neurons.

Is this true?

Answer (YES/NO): NO